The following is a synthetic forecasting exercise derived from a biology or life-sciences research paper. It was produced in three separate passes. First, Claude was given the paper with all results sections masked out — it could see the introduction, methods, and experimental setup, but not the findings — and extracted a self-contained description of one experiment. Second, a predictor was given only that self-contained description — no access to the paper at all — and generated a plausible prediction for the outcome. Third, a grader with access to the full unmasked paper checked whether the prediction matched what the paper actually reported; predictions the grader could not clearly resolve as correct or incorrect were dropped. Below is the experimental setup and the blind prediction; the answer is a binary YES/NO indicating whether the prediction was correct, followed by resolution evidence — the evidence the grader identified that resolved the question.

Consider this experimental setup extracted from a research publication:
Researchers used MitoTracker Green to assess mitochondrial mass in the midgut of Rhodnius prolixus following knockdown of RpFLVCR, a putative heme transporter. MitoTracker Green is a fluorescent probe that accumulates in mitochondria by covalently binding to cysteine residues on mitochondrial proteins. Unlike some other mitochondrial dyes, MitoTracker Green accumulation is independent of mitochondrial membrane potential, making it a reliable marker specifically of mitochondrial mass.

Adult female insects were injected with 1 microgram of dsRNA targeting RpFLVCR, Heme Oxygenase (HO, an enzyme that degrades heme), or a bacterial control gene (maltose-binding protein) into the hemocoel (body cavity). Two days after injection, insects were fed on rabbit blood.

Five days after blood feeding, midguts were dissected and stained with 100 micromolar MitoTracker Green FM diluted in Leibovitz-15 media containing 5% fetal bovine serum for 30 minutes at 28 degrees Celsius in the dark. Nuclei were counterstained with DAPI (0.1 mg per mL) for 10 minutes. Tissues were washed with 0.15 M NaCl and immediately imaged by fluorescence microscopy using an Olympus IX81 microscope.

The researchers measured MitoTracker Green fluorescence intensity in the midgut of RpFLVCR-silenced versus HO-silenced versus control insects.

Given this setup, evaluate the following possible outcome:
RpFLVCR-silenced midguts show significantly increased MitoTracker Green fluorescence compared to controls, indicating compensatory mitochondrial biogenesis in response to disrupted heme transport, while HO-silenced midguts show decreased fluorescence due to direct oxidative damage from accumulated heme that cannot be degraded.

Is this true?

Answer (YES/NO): NO